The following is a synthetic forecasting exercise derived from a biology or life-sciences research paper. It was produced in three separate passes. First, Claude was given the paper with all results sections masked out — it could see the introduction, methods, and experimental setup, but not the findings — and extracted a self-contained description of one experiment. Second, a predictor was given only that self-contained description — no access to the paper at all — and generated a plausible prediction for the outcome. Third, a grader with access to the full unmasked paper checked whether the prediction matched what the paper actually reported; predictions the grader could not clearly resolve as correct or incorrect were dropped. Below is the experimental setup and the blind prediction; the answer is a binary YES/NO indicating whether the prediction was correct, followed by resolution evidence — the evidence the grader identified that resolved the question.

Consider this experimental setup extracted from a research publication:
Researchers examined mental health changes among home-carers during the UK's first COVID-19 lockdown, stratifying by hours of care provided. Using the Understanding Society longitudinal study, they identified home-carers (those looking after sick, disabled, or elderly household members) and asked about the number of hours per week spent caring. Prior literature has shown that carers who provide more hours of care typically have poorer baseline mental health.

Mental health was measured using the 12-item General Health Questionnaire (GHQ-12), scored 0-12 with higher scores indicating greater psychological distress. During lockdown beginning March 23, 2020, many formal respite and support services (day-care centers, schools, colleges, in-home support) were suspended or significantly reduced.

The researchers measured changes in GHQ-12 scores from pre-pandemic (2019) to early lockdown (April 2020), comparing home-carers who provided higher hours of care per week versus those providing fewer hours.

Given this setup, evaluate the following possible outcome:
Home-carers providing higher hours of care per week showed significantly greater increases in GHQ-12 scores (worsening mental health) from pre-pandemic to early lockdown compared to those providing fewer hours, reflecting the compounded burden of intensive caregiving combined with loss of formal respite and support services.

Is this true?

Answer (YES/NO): YES